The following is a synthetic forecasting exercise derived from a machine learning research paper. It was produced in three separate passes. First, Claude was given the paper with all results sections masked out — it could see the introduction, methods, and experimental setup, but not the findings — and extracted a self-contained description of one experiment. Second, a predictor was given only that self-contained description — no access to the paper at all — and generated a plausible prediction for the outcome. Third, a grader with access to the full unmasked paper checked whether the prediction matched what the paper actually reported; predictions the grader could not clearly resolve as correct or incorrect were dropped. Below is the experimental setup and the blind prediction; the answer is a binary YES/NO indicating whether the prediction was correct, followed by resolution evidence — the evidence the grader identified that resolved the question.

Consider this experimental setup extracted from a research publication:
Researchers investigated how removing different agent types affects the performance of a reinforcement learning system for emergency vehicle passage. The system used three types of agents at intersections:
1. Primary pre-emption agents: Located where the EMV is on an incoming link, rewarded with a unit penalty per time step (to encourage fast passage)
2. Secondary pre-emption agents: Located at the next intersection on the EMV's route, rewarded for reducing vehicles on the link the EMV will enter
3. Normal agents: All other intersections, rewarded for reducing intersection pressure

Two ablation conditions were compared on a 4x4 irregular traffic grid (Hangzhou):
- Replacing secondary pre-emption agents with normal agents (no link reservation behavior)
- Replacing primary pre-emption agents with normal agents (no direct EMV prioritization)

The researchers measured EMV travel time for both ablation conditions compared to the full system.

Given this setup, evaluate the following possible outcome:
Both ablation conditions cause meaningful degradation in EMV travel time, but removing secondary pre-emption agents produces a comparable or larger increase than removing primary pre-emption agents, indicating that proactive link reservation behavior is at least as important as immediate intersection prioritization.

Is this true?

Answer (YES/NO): NO